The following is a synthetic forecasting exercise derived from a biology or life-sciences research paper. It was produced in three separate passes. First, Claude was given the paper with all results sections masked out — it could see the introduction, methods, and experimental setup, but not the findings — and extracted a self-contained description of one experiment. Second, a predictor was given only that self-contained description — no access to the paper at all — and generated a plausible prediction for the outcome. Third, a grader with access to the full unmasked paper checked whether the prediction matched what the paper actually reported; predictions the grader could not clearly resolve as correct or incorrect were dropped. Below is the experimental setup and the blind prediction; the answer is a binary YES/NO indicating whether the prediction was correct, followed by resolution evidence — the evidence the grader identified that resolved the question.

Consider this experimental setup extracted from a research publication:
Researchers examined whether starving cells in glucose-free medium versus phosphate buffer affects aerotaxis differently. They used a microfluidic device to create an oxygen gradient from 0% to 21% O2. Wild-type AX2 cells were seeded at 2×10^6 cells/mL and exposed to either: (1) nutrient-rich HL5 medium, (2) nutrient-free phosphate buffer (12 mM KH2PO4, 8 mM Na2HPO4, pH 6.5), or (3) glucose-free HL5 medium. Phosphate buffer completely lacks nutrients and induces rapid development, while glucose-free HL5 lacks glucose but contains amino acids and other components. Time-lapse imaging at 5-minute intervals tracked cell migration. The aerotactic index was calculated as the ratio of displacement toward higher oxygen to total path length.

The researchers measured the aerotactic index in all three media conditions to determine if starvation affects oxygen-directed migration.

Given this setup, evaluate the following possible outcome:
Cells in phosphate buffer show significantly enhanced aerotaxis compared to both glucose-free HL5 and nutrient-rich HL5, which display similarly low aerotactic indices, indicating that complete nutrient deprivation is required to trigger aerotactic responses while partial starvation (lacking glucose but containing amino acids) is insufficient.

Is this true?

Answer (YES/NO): NO